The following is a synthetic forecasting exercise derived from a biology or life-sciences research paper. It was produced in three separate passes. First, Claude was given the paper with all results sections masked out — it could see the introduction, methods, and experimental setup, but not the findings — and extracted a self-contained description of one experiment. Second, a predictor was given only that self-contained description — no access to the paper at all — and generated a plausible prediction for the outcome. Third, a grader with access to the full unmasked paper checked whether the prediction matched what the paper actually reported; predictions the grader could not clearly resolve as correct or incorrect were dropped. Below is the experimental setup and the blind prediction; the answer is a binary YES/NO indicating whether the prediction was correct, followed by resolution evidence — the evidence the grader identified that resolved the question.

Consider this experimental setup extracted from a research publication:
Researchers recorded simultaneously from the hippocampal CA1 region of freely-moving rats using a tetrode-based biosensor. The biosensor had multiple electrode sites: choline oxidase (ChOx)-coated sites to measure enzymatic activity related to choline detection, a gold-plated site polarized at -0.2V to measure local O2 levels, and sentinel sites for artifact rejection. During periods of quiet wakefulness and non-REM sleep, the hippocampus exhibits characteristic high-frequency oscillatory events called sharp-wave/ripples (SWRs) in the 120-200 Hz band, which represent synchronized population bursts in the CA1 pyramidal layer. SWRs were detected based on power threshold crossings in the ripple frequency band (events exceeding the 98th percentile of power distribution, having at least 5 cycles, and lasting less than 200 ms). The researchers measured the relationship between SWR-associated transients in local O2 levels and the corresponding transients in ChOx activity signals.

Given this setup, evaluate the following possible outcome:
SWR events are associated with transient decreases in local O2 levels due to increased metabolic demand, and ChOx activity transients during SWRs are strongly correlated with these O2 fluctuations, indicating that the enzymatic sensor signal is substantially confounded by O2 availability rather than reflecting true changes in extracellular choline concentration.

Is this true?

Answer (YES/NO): NO